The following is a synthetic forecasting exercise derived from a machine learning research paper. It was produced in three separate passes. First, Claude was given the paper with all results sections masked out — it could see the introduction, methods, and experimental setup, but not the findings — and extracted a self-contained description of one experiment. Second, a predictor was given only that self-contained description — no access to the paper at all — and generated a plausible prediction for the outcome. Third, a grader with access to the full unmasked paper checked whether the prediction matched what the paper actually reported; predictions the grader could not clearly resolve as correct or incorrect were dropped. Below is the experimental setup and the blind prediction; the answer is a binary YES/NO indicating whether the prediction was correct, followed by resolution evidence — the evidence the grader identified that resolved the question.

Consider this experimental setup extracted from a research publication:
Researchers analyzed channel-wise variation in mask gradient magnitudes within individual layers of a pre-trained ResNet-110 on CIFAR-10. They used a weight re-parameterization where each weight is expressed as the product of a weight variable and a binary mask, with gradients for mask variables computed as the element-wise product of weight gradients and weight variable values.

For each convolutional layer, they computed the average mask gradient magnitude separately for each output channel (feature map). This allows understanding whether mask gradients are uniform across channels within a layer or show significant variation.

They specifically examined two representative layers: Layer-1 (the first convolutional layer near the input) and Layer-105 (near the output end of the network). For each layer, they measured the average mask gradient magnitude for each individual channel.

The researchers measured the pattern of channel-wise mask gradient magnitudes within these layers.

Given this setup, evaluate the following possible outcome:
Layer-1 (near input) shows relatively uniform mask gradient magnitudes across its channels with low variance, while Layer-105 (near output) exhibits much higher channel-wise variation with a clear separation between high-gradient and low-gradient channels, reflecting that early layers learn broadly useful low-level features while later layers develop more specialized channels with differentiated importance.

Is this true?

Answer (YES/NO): NO